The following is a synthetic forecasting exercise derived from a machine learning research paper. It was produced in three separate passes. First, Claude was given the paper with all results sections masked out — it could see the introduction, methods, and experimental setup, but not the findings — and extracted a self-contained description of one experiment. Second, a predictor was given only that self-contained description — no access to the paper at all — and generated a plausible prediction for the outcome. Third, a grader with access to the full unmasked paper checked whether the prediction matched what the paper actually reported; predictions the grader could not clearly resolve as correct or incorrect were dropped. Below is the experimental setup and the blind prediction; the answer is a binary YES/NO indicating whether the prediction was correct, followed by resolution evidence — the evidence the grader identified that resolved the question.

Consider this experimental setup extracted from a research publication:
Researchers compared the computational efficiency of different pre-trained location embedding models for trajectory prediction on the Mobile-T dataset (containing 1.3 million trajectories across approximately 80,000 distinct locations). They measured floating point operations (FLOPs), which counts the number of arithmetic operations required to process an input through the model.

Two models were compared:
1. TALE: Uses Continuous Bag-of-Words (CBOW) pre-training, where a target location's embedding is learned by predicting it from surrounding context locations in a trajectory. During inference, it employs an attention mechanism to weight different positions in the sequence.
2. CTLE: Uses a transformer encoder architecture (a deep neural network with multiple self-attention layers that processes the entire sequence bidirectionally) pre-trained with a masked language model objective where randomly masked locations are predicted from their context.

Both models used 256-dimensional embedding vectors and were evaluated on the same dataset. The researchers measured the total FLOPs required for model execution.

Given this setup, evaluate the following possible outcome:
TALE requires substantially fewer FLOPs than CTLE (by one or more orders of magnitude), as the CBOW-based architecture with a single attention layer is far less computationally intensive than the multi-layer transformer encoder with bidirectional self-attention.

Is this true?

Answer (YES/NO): NO